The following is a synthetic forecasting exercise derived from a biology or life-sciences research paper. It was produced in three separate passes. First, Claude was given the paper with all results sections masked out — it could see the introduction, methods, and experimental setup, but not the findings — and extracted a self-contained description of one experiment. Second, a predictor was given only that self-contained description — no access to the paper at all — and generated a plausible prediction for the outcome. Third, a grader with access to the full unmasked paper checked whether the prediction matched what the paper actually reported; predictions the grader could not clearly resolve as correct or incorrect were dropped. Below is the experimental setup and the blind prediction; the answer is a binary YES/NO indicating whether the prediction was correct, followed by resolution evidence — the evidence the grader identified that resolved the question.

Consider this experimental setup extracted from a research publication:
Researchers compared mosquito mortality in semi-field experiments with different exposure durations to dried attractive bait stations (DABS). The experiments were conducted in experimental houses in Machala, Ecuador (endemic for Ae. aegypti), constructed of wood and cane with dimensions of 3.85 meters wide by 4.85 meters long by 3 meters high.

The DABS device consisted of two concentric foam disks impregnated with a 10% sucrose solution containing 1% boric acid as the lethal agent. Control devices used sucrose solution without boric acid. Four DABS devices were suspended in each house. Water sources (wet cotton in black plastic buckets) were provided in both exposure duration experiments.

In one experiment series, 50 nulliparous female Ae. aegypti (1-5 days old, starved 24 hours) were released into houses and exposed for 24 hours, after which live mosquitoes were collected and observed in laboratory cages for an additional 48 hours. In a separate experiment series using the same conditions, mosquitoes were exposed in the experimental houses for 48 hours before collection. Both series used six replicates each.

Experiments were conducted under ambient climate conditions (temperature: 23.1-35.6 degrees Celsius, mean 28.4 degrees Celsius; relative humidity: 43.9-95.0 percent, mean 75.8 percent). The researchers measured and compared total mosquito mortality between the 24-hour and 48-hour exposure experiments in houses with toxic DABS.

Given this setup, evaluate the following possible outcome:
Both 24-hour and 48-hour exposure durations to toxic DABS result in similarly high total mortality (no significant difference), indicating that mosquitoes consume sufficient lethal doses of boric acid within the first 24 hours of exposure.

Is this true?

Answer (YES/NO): NO